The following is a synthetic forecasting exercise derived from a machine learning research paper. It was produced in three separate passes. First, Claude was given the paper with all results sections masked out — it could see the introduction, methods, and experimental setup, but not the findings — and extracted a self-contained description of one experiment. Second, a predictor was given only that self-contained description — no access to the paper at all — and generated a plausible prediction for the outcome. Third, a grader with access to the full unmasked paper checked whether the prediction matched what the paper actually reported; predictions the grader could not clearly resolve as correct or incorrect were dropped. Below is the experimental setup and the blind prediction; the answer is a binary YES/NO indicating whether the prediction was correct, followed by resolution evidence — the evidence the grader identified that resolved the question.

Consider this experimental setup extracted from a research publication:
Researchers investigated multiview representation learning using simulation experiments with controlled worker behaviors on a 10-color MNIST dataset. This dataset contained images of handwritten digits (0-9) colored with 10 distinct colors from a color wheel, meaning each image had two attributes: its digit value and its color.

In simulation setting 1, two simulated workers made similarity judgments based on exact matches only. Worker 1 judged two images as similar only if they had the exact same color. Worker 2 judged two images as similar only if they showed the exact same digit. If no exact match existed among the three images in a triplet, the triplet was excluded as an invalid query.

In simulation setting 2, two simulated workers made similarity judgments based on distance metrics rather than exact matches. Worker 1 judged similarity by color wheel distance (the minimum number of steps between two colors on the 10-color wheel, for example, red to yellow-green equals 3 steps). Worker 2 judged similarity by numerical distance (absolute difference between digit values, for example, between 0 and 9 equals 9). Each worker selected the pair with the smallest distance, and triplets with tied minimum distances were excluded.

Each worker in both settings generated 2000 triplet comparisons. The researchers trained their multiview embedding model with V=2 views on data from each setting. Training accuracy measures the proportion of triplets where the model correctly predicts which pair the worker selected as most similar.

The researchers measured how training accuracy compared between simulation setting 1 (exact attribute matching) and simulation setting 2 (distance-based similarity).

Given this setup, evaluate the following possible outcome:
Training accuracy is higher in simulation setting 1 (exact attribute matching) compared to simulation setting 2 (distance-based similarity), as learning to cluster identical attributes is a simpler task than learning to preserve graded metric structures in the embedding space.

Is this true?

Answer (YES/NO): YES